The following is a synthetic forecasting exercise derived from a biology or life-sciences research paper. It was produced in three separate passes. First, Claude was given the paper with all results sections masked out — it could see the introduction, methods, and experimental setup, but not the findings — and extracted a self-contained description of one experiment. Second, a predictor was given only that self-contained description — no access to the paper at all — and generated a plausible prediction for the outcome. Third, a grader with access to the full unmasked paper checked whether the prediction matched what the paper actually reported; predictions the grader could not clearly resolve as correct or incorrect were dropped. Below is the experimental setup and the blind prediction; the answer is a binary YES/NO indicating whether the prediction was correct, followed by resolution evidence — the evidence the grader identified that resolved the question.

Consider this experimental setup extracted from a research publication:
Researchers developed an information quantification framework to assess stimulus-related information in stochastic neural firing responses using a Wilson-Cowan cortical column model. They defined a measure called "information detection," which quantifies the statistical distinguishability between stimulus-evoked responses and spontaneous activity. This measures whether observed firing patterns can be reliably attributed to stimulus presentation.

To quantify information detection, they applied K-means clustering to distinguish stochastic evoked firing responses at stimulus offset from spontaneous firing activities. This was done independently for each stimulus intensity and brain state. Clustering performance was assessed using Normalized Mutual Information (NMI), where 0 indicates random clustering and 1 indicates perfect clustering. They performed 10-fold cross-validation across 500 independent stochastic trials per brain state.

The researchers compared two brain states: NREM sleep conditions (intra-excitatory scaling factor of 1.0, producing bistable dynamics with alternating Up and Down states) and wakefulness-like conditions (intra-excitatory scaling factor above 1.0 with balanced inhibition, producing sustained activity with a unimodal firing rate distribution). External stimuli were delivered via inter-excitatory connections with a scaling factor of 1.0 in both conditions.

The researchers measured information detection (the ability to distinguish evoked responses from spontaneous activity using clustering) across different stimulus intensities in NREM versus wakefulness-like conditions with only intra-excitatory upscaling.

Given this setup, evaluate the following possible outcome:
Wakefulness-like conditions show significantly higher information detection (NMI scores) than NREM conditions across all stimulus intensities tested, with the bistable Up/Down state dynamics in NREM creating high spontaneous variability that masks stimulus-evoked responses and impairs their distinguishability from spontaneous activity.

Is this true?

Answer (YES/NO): NO